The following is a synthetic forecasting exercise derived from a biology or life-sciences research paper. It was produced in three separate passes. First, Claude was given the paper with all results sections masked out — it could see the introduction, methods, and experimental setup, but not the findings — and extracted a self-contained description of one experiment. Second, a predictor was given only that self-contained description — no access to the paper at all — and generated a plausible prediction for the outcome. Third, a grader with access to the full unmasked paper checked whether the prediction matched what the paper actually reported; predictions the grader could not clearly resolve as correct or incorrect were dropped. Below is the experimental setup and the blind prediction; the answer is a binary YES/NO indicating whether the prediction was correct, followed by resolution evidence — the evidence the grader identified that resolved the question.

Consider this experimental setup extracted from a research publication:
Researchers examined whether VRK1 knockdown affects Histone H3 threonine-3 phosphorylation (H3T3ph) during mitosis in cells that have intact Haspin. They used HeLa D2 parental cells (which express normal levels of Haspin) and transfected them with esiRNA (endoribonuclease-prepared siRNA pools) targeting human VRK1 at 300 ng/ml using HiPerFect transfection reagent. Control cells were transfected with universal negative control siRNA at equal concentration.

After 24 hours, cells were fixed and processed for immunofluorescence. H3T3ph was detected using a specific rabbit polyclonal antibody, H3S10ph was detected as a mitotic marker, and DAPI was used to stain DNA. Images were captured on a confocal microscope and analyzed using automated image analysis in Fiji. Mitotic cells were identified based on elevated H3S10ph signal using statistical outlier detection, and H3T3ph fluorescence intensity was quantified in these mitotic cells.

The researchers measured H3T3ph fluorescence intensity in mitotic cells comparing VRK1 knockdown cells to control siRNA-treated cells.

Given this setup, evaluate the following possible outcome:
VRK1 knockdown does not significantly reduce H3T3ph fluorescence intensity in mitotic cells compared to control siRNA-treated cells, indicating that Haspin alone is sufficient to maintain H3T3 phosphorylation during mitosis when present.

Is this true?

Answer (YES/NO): YES